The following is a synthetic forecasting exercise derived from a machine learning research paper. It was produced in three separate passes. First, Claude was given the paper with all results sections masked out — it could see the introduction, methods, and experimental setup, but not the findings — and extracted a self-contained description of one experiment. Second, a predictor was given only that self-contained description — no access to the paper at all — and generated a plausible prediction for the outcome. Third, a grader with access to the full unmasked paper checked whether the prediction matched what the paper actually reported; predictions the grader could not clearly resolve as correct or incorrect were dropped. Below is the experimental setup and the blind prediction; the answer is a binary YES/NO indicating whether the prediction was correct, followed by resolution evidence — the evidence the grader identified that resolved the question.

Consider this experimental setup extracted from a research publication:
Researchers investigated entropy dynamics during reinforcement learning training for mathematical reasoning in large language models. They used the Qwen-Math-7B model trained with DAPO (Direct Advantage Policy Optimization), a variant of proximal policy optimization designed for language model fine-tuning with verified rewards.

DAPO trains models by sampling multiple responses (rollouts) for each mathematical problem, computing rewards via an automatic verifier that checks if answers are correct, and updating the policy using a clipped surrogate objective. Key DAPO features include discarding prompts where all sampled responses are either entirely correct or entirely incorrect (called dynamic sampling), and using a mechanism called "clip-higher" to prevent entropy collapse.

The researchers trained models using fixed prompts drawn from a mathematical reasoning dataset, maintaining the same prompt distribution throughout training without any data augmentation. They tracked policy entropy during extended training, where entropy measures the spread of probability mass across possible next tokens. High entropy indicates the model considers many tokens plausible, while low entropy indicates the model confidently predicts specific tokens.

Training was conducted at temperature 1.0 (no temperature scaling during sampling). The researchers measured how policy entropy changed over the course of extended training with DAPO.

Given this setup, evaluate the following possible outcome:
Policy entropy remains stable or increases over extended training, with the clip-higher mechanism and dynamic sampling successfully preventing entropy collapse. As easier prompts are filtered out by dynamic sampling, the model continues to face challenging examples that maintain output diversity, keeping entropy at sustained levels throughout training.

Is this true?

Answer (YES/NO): NO